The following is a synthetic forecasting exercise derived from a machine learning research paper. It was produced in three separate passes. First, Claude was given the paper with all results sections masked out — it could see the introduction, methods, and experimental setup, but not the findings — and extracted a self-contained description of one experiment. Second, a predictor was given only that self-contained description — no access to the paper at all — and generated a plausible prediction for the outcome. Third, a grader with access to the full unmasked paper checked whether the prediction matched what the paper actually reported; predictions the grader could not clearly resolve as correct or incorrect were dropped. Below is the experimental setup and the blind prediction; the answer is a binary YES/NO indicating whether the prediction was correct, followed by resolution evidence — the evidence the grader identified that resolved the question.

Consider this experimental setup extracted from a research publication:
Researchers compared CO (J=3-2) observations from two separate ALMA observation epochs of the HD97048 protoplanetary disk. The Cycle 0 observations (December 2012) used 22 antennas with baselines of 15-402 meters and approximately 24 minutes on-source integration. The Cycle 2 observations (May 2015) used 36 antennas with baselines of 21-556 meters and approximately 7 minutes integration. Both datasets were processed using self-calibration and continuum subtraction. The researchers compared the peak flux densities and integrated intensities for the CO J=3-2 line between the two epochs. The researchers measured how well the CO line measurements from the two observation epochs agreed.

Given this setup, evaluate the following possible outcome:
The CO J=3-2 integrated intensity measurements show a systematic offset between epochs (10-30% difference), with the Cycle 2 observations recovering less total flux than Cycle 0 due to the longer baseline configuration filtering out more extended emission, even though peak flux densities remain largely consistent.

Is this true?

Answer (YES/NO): NO